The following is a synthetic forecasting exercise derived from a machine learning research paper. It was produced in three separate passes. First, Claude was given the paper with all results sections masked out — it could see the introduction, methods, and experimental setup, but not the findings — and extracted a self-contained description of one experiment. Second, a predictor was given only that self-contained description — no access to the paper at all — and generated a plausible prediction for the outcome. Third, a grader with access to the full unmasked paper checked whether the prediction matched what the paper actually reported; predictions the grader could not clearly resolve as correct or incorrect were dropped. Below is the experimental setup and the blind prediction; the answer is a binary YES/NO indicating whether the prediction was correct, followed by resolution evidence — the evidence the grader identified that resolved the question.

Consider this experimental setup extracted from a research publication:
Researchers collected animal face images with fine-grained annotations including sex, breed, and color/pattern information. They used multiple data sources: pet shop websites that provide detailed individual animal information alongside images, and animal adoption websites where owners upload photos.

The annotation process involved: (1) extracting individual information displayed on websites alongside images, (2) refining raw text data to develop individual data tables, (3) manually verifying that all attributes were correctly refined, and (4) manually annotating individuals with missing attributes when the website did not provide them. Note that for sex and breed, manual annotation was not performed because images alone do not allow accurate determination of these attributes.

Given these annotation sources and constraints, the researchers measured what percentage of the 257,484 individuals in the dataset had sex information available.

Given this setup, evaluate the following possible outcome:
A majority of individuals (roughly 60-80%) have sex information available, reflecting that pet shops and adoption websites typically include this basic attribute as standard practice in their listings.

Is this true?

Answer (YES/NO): NO